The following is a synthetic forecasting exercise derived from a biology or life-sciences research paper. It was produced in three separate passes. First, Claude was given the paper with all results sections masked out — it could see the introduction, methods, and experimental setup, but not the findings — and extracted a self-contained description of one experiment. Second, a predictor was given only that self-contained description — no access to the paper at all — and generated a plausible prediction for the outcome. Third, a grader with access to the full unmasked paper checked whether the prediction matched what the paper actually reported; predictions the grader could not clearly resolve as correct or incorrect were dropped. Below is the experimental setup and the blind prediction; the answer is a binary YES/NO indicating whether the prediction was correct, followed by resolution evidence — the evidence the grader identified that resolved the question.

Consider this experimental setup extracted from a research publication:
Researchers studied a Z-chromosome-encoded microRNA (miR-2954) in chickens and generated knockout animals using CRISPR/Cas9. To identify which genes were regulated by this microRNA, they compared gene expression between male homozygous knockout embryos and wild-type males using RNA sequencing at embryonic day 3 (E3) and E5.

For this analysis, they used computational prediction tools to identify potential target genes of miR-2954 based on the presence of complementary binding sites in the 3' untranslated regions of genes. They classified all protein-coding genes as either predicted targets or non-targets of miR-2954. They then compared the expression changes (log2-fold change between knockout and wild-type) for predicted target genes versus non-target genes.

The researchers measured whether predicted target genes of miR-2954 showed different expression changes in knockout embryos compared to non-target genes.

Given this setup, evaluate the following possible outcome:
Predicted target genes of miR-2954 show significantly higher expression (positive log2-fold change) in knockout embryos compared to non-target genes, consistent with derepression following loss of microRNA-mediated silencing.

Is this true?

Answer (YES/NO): YES